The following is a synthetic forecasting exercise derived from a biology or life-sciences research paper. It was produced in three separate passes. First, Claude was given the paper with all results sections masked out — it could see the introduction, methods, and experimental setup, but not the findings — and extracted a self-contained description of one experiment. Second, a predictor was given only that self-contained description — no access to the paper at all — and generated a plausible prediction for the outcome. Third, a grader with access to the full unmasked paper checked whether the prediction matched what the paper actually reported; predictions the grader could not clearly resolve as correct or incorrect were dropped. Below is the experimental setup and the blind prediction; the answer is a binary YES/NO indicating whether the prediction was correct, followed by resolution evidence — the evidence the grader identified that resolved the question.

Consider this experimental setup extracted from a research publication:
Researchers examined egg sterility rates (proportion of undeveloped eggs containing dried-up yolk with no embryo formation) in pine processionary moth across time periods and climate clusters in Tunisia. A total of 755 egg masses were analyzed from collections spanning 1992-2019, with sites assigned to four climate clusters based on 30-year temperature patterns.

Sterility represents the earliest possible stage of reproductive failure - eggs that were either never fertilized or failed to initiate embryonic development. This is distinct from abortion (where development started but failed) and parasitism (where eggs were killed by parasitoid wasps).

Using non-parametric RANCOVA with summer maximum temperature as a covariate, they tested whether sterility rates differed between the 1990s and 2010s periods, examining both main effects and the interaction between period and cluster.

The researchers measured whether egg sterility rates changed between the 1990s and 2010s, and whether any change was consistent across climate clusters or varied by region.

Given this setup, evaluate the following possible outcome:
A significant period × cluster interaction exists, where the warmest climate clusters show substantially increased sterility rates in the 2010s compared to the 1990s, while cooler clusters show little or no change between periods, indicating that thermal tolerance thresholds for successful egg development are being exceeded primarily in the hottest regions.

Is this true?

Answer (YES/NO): NO